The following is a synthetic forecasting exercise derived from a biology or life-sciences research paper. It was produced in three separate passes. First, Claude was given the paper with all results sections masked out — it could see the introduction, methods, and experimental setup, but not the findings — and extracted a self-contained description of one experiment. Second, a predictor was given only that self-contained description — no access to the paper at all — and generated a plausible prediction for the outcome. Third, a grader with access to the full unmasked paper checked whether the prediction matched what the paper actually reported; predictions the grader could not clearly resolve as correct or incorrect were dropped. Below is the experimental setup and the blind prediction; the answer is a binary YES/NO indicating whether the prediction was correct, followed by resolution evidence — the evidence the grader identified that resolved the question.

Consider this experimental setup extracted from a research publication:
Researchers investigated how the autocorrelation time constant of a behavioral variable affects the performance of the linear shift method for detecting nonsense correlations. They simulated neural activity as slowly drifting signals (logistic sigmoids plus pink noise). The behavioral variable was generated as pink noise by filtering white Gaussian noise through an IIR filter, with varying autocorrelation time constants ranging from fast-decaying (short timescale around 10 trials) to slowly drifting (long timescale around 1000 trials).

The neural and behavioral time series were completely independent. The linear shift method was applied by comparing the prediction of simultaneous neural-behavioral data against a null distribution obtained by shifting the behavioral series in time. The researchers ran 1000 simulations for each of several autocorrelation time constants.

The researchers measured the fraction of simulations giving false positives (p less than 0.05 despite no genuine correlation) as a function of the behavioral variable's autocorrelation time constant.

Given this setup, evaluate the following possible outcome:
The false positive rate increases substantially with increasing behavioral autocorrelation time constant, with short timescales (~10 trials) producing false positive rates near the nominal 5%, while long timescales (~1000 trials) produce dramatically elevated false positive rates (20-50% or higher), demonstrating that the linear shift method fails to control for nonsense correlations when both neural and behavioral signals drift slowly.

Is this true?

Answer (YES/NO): NO